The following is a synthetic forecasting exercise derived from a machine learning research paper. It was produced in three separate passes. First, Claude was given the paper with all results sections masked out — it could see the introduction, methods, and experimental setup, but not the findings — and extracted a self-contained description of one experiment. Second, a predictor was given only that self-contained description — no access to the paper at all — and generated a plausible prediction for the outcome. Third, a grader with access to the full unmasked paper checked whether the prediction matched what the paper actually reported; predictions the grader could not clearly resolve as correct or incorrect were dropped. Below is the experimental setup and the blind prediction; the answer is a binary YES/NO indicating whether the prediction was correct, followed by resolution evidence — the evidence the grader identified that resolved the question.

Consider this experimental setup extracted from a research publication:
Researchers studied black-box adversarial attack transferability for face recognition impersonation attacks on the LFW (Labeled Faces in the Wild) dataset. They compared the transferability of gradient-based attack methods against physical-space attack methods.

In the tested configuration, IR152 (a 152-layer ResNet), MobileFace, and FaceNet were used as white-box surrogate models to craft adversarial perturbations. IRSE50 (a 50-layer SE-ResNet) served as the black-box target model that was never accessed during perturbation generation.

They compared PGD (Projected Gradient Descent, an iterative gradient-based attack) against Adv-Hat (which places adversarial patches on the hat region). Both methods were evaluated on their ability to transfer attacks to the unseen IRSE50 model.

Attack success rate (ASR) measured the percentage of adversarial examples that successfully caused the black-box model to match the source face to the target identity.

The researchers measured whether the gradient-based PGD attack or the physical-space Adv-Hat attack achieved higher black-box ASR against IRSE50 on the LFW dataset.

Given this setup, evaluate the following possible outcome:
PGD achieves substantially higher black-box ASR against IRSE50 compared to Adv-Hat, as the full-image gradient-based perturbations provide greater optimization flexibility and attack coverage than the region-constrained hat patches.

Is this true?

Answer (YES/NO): NO